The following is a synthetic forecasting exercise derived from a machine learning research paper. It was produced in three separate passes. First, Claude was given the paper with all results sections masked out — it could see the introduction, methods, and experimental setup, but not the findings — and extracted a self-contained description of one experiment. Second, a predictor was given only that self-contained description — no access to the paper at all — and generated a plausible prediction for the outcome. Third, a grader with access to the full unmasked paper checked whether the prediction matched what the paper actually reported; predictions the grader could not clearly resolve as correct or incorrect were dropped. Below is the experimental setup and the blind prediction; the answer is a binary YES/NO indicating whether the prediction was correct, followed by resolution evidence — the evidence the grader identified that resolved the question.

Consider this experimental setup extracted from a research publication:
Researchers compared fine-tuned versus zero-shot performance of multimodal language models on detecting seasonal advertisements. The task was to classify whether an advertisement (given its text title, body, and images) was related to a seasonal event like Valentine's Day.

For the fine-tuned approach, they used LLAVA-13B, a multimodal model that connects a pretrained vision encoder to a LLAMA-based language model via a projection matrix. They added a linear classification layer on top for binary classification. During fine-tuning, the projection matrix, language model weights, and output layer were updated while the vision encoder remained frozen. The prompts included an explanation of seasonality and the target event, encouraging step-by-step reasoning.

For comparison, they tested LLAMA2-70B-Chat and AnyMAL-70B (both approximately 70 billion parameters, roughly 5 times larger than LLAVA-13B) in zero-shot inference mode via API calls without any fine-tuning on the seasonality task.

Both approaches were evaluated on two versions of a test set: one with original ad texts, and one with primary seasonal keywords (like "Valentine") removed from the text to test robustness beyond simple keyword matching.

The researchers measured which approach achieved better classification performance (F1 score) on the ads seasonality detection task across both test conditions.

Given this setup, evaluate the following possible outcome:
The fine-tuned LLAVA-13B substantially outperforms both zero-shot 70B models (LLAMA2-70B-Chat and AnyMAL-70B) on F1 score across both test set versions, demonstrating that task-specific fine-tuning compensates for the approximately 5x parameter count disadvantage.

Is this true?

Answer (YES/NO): YES